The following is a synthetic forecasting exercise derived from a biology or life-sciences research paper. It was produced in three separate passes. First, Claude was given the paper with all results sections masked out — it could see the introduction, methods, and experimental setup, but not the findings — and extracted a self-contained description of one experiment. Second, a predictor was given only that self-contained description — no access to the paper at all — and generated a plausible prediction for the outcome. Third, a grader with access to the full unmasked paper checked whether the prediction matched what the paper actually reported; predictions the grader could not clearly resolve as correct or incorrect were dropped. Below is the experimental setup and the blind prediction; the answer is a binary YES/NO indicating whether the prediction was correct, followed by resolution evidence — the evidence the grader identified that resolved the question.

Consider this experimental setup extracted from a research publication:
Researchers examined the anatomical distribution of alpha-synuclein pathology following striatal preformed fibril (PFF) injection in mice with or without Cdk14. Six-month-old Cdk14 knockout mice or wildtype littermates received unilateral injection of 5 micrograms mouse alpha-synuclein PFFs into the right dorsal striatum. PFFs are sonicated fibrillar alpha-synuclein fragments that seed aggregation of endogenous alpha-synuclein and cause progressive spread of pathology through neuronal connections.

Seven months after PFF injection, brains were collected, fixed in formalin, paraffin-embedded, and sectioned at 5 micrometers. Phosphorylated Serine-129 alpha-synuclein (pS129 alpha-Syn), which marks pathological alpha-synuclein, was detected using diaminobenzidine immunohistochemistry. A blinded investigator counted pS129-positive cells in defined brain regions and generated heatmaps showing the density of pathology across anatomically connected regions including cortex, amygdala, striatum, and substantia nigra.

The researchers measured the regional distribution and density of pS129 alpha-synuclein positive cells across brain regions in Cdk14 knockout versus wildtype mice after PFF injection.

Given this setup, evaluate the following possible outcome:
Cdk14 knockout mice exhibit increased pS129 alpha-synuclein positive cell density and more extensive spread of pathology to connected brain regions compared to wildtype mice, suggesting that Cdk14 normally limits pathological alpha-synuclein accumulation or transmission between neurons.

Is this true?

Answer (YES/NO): NO